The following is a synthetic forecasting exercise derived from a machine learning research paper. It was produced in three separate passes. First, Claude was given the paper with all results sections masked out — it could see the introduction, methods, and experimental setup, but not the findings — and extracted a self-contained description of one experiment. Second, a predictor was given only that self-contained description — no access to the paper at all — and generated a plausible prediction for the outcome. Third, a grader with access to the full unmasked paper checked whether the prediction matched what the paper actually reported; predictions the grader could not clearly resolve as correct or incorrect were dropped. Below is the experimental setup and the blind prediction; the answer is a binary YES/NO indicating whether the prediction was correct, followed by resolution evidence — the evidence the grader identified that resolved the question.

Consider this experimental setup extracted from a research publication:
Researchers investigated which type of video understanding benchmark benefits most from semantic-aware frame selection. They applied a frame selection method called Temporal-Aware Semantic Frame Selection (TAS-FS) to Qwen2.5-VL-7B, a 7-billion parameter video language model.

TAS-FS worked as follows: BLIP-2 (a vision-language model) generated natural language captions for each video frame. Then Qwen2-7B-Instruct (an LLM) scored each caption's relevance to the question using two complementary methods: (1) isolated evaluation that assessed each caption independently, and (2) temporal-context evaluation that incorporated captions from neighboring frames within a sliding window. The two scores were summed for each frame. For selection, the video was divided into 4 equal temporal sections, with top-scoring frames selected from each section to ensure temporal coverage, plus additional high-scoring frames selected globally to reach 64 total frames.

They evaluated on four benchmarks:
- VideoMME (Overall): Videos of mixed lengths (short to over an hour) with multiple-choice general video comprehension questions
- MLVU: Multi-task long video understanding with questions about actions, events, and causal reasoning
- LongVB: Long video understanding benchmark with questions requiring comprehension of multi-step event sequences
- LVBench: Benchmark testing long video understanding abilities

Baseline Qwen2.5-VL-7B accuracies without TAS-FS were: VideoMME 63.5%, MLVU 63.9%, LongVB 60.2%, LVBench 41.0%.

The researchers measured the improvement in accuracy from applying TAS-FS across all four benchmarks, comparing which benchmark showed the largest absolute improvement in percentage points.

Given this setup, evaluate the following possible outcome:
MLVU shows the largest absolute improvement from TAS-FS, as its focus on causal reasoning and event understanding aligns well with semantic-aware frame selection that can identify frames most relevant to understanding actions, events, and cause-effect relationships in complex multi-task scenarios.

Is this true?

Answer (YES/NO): YES